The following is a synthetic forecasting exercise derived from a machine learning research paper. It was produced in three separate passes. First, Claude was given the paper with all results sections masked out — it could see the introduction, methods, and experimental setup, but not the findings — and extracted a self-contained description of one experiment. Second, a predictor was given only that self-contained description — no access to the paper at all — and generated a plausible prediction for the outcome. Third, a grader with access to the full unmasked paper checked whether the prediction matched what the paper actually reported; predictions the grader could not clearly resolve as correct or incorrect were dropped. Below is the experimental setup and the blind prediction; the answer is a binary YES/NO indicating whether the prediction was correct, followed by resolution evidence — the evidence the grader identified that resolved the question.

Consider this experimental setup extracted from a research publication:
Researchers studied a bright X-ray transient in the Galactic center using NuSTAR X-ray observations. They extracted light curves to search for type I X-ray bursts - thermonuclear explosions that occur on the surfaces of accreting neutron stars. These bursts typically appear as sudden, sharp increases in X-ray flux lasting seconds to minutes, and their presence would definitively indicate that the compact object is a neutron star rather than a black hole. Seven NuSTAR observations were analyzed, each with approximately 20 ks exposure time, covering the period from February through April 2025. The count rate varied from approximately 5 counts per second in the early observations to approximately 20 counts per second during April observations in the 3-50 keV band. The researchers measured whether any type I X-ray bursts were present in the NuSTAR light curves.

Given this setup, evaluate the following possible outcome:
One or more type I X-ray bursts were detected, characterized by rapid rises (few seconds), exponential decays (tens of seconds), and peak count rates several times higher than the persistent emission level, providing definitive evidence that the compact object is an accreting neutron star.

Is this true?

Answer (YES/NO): NO